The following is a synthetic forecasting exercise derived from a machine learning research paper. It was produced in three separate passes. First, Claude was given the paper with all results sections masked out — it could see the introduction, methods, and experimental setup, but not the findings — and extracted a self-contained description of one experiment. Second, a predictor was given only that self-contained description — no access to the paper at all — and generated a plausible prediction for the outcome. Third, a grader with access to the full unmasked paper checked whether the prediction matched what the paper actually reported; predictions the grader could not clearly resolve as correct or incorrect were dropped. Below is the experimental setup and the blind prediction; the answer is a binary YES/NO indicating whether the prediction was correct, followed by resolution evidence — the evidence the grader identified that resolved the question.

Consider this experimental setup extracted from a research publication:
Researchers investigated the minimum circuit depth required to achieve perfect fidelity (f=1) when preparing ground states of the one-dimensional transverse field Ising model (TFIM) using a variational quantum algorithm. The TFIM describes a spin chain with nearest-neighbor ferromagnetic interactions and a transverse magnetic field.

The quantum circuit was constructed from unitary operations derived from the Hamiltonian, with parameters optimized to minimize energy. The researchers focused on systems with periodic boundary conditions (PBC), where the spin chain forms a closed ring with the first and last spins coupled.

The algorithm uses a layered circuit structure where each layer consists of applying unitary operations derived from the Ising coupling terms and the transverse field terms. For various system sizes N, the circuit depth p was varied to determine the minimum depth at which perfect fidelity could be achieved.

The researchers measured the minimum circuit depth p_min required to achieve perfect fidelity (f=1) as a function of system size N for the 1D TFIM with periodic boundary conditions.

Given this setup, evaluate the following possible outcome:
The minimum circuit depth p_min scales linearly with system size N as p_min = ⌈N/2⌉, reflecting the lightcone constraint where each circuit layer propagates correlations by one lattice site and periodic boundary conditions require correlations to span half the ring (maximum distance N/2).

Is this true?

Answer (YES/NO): YES